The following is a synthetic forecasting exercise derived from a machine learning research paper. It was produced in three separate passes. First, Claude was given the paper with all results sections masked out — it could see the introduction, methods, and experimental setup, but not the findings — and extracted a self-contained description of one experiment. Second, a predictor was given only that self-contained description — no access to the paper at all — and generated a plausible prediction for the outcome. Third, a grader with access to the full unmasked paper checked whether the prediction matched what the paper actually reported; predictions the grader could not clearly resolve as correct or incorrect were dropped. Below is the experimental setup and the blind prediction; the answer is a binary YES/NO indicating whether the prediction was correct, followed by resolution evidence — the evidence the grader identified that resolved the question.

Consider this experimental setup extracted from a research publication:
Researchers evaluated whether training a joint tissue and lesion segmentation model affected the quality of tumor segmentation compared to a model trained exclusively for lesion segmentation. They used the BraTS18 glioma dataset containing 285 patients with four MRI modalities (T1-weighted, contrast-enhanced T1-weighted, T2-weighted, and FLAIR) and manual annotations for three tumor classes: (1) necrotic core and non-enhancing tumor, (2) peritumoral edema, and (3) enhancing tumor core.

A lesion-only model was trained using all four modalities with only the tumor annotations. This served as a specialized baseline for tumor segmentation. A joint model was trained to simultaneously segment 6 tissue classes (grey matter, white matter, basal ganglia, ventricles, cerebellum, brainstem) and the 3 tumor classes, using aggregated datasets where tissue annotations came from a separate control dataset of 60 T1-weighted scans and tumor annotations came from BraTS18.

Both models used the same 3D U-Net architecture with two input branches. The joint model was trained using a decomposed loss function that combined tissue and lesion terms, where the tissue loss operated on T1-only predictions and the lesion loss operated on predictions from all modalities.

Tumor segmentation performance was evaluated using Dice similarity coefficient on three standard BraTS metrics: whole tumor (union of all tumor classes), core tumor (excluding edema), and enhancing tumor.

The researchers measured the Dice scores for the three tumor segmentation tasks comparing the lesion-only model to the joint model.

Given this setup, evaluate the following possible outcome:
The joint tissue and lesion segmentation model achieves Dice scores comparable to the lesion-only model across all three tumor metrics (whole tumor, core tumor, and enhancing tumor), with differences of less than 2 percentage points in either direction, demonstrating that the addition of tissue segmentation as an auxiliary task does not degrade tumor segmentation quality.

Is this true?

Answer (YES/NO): YES